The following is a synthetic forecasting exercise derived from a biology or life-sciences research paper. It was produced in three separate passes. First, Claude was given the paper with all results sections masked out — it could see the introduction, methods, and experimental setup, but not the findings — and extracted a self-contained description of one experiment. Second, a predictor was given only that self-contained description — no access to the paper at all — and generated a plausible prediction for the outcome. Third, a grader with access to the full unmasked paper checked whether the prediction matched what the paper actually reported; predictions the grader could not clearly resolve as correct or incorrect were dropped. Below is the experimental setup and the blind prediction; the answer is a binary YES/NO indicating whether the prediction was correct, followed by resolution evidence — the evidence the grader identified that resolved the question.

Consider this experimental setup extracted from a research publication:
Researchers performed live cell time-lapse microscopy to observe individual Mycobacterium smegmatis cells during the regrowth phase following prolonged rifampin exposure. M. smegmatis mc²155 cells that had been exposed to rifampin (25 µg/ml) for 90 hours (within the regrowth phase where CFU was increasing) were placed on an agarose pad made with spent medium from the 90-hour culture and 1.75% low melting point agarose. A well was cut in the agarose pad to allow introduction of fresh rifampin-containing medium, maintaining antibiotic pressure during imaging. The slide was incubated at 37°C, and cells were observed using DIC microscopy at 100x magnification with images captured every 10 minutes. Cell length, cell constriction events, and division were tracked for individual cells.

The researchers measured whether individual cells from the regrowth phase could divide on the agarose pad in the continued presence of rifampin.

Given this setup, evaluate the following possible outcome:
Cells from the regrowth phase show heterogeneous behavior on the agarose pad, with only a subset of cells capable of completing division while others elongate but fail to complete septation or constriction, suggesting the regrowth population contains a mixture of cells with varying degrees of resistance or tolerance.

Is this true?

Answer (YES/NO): NO